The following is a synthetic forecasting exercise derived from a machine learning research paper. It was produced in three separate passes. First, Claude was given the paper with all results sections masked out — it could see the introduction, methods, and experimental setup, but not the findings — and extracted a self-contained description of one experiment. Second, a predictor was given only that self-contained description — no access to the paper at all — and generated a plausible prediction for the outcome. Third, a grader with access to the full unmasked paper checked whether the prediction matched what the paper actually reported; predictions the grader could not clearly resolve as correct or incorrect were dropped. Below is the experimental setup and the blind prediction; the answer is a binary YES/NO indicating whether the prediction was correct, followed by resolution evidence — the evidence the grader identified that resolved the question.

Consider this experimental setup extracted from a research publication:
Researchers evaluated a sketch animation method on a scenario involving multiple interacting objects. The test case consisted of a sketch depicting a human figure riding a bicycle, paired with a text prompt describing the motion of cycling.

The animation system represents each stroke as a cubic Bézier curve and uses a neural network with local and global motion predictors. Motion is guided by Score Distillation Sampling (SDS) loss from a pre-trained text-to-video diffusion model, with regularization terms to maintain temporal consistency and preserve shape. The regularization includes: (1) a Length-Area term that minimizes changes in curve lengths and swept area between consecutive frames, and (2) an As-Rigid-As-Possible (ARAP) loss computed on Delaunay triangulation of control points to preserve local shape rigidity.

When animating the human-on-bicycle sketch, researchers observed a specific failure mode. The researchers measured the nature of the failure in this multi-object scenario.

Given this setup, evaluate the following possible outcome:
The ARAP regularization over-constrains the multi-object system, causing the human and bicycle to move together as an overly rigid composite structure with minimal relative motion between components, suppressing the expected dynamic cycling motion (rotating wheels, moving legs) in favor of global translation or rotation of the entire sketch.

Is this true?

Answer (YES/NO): NO